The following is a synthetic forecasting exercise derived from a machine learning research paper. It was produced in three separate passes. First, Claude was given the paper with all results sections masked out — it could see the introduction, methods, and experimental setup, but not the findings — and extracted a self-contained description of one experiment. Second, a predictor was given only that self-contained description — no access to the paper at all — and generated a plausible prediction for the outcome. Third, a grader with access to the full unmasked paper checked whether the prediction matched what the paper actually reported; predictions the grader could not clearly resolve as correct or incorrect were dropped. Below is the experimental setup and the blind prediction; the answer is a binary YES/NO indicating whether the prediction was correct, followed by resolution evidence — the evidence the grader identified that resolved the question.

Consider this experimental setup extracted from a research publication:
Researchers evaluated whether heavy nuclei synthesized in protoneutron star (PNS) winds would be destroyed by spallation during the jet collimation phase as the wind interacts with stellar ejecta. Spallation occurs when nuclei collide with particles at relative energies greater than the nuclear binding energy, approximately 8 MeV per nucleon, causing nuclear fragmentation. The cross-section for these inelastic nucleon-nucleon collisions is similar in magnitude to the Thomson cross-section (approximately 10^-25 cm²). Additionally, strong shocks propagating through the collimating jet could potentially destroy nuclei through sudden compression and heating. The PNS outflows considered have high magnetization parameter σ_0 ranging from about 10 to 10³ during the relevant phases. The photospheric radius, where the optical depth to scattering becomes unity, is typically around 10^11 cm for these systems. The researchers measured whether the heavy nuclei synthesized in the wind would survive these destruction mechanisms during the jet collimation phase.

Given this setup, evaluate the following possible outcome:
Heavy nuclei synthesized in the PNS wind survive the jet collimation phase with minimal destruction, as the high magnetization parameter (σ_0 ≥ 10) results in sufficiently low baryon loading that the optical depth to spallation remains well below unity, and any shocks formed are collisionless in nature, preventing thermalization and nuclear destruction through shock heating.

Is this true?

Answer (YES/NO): NO